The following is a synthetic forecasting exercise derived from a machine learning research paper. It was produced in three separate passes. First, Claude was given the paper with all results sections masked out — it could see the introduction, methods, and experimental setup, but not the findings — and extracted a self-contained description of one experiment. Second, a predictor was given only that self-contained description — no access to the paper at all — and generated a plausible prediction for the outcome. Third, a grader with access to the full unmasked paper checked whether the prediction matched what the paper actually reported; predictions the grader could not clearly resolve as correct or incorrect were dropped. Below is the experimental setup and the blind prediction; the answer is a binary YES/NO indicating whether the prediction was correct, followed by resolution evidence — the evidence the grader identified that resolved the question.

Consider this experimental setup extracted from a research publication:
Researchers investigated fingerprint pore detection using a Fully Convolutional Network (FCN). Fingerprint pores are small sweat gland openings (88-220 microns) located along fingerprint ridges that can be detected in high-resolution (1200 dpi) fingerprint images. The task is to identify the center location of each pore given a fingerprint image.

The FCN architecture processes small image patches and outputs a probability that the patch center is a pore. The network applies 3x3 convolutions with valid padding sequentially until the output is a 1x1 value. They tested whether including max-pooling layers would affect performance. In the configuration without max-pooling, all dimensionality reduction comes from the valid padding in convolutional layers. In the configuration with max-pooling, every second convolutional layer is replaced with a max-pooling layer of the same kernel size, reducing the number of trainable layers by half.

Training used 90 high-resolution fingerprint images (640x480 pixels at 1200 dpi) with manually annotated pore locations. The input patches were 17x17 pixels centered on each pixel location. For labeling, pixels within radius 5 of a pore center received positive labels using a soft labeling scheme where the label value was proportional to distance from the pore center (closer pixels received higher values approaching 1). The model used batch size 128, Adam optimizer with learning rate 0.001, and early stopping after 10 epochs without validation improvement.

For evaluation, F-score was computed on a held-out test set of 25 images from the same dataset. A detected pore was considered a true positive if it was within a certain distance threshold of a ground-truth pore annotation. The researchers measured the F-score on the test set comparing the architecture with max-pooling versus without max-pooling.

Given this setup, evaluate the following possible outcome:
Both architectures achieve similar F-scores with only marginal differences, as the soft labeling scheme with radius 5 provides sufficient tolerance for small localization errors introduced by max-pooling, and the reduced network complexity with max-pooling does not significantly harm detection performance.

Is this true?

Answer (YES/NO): NO